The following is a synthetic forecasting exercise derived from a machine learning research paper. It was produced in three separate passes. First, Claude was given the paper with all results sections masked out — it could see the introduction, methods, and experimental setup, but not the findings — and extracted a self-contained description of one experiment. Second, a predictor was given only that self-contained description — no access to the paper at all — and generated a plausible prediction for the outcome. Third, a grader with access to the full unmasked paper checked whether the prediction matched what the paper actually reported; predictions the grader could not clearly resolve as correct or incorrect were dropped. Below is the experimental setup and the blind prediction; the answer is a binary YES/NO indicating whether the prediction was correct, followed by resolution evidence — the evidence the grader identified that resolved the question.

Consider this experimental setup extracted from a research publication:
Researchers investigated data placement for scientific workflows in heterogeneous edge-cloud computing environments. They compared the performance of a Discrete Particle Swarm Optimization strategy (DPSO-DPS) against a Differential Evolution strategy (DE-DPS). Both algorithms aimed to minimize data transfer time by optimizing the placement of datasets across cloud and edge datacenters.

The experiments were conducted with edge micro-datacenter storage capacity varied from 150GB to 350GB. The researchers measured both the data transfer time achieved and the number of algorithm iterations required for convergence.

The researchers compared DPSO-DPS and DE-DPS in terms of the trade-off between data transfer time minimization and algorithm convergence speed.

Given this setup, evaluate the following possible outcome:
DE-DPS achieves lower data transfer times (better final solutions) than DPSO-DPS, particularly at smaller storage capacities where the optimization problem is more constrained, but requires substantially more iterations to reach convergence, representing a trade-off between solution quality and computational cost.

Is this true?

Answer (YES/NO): NO